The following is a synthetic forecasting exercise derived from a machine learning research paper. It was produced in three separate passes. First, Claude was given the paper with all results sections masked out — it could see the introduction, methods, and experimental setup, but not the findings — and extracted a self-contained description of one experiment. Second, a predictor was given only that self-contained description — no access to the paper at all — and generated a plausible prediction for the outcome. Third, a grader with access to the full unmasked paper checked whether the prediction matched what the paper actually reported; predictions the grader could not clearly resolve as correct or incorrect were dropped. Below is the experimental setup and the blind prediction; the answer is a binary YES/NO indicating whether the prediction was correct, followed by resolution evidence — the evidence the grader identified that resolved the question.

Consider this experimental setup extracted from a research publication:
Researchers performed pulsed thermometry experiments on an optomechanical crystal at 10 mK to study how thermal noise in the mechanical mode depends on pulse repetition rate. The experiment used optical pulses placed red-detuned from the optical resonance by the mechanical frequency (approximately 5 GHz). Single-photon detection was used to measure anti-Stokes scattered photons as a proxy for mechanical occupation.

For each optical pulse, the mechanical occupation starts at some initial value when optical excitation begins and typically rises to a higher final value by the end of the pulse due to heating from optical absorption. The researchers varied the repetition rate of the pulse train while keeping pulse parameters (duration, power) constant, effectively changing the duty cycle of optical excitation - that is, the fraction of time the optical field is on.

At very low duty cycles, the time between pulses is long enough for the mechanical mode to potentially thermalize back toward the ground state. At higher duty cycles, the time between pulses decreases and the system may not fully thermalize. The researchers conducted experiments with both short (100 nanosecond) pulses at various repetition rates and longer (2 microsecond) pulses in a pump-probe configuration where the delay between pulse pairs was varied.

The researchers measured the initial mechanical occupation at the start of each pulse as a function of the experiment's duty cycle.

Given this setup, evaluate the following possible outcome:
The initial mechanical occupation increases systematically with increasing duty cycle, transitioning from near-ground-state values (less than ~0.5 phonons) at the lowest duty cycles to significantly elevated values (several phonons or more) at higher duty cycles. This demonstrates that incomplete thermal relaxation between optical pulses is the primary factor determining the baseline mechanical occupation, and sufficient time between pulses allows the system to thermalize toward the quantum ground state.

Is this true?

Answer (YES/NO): NO